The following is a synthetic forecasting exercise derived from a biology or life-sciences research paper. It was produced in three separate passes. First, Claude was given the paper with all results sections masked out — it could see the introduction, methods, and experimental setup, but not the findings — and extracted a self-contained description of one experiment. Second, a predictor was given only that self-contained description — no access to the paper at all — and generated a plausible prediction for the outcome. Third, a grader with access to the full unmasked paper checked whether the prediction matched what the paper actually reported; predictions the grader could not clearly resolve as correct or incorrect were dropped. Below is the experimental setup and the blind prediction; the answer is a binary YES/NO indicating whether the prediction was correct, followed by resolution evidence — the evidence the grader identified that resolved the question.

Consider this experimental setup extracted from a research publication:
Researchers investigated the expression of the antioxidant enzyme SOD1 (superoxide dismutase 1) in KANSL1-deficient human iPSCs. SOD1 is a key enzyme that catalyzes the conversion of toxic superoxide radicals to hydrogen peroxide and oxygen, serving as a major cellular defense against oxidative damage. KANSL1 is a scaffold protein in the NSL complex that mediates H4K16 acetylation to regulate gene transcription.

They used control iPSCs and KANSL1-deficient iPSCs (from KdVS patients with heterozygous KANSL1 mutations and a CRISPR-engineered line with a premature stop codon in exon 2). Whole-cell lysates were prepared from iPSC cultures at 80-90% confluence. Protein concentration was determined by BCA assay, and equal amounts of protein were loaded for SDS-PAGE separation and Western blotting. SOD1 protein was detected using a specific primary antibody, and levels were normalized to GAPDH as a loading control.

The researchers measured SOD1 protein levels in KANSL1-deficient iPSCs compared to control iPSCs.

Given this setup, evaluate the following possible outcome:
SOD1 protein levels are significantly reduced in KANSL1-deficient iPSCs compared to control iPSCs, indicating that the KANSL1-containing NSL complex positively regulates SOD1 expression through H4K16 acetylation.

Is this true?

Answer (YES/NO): YES